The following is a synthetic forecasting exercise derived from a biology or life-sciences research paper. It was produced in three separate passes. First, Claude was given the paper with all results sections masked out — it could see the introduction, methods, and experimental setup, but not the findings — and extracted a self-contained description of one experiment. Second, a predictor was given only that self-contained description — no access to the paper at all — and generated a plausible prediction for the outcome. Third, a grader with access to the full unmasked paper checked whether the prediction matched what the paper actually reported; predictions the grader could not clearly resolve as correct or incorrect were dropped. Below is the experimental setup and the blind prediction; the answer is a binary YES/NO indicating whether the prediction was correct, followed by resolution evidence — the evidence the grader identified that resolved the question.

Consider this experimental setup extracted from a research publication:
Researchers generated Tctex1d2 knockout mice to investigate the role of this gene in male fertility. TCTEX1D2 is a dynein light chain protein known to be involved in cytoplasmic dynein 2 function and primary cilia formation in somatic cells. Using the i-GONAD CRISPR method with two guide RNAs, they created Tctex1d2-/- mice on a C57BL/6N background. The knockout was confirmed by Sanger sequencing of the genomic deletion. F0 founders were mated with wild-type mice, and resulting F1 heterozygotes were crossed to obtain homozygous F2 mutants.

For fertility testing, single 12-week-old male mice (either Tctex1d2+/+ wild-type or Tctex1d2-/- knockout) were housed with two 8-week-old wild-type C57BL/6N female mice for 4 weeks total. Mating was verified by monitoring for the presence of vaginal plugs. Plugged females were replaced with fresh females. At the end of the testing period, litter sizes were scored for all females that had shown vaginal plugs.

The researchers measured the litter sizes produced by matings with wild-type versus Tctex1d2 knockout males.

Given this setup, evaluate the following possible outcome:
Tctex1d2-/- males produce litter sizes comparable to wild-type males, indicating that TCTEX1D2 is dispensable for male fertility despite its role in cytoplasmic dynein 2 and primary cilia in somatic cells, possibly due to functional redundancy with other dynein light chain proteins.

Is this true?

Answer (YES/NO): NO